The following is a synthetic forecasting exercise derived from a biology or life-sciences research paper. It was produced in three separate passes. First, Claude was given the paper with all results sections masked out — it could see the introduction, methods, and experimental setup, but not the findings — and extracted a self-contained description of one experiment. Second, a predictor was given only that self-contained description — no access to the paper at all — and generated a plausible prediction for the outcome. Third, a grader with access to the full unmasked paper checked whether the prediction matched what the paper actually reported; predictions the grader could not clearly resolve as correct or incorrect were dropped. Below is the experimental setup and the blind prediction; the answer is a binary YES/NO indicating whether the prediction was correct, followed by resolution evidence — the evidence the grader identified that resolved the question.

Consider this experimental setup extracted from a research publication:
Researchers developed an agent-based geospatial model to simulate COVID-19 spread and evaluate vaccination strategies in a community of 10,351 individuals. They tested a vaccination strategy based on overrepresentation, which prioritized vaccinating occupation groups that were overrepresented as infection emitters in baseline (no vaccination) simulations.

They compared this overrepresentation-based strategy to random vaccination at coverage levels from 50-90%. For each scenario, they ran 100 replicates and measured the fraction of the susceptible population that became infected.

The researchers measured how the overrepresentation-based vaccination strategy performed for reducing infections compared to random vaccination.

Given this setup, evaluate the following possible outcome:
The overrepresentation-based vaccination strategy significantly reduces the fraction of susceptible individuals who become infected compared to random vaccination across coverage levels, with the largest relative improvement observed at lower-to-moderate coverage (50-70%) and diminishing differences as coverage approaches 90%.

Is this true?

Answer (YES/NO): NO